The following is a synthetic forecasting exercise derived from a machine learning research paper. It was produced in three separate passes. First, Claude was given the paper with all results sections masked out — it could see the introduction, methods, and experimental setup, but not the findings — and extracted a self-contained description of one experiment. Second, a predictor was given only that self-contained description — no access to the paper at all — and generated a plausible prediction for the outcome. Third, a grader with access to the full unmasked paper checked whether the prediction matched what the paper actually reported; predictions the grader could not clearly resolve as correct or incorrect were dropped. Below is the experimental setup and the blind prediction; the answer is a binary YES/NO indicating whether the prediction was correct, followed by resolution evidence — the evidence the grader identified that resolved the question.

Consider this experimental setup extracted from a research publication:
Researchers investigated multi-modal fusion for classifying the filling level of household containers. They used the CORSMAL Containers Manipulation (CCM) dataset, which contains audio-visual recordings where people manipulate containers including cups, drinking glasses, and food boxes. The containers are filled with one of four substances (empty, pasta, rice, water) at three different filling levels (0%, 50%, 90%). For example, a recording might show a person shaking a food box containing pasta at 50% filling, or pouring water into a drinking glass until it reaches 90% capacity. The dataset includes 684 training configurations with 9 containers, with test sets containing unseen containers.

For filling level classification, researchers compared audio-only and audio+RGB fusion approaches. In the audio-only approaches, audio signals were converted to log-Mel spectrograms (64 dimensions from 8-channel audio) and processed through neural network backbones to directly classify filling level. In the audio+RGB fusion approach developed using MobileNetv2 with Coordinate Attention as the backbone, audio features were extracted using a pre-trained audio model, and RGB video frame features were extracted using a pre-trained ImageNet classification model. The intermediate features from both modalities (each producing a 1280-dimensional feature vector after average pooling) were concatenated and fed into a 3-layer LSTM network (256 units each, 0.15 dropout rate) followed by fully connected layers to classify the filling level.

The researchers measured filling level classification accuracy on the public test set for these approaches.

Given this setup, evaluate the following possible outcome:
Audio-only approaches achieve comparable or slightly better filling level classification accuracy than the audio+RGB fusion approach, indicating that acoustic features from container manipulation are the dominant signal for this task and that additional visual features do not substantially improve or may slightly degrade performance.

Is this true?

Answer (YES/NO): NO